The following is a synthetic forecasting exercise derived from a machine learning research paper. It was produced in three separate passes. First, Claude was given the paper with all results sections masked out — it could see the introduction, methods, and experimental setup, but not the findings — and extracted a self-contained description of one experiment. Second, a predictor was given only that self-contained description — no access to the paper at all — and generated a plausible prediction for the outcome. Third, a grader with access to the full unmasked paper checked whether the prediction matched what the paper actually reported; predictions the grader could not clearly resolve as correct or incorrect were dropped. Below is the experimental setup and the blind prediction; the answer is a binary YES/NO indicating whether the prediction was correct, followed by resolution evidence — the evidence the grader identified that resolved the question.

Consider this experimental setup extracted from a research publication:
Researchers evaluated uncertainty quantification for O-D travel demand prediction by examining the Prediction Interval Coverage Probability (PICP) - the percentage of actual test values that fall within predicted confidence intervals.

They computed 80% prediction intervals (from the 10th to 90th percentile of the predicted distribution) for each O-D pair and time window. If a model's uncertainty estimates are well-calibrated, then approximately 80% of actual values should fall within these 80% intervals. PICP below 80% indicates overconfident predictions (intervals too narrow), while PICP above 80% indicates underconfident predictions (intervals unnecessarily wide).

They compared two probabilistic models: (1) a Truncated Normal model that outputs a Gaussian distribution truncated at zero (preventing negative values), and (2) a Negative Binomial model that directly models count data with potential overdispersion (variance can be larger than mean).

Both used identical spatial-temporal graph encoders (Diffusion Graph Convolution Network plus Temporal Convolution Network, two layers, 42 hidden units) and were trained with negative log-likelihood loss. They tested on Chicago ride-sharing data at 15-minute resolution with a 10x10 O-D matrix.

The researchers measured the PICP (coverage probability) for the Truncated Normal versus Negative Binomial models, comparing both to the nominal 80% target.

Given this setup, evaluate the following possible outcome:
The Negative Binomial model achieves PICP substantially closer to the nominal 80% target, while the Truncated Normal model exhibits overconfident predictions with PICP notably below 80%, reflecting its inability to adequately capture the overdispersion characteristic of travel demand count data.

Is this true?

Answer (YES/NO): YES